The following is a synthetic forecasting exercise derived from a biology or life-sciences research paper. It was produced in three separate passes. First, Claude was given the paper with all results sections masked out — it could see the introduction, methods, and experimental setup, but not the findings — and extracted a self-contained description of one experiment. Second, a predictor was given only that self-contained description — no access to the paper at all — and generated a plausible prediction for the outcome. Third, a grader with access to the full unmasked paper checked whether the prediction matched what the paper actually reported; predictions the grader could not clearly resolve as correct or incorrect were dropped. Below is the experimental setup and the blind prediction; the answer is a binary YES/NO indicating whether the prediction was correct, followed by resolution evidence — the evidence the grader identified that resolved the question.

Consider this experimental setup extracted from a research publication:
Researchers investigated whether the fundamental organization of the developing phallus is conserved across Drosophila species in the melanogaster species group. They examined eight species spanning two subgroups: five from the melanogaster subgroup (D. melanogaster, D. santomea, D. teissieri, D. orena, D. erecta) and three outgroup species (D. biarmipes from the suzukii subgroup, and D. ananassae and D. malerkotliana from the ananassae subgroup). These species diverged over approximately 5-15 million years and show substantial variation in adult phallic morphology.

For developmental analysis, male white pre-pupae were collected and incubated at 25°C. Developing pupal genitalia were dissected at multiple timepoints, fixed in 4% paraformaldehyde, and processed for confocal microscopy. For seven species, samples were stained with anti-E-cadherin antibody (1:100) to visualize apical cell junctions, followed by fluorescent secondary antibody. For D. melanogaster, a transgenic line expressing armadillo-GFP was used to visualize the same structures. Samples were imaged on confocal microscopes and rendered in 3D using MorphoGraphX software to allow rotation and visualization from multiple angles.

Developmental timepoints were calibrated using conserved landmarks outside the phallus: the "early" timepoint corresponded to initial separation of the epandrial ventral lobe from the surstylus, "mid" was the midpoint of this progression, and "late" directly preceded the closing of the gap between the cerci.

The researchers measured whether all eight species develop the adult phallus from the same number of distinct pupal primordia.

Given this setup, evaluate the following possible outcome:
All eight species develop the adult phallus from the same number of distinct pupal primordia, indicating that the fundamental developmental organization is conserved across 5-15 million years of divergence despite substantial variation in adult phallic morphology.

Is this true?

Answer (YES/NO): YES